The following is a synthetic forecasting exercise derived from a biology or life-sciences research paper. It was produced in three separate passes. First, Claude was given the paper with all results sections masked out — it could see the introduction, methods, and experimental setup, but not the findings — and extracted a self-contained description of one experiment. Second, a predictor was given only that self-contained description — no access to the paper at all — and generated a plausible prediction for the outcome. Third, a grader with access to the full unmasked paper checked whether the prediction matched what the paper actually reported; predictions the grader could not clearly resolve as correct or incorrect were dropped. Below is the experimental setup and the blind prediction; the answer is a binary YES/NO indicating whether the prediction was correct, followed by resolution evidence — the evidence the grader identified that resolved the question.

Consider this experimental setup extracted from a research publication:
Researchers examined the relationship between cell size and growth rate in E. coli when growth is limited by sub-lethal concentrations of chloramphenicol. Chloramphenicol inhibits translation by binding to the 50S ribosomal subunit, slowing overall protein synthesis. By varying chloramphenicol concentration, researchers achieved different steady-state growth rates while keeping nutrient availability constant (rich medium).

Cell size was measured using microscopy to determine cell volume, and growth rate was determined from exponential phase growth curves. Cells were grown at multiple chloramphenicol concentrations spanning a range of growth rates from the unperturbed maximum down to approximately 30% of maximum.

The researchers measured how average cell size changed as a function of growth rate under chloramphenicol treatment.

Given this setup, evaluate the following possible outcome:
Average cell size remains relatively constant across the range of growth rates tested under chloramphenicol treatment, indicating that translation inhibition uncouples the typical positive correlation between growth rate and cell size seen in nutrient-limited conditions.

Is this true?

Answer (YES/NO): YES